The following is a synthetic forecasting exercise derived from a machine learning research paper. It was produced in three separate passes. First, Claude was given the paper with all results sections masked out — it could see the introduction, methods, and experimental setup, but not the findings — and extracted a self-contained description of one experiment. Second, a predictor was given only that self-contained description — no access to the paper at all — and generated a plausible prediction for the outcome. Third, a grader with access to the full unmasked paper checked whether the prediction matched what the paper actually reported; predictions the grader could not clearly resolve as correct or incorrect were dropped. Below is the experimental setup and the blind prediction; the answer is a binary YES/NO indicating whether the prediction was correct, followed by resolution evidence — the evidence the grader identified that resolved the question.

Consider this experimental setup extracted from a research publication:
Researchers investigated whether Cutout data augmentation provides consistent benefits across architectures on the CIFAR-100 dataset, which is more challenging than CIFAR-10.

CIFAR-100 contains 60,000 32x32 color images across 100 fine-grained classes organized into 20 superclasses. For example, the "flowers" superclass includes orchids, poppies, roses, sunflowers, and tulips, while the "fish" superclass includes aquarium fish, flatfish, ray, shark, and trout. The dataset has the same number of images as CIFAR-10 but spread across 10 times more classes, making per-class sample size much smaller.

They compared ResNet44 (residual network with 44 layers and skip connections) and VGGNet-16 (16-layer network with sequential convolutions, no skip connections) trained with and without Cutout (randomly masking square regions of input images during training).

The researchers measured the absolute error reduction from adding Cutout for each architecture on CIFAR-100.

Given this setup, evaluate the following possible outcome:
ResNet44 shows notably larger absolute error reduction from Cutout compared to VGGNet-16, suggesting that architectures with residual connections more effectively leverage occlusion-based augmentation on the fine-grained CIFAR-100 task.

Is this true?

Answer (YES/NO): NO